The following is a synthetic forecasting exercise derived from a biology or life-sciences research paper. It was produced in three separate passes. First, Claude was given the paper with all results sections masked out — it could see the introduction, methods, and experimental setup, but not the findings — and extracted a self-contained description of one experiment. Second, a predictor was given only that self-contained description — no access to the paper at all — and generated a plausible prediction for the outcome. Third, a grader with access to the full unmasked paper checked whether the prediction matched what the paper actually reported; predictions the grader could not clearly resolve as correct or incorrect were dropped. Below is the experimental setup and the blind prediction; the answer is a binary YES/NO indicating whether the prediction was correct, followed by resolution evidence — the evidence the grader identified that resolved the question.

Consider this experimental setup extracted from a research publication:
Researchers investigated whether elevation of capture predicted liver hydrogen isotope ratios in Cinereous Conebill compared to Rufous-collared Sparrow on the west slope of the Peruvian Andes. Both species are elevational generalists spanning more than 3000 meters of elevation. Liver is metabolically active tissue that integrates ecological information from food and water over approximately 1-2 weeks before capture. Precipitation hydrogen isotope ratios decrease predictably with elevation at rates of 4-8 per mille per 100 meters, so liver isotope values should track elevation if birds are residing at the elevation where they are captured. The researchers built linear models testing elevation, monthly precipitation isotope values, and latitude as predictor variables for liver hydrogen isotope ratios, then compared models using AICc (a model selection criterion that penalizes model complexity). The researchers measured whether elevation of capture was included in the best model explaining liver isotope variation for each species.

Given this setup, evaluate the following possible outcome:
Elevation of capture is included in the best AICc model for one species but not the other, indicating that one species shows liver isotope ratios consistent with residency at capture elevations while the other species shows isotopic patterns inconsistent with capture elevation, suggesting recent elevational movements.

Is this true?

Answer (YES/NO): YES